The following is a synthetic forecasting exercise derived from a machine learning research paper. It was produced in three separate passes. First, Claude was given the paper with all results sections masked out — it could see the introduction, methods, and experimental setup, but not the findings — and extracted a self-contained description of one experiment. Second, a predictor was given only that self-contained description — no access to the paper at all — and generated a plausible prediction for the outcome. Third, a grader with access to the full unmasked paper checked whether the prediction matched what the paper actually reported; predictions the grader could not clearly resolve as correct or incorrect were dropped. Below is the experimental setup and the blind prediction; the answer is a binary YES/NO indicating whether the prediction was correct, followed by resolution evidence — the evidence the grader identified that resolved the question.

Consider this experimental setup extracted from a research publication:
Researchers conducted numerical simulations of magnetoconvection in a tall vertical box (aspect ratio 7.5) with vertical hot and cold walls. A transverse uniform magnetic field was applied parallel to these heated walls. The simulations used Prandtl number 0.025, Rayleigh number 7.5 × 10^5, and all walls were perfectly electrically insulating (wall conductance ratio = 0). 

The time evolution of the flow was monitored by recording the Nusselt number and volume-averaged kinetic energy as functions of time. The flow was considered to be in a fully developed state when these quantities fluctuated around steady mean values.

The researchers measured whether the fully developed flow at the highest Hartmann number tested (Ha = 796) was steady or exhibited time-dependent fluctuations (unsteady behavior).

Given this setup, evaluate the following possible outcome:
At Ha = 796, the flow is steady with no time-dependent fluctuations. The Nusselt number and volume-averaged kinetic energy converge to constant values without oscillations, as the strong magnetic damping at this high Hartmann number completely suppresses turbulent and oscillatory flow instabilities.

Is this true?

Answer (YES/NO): YES